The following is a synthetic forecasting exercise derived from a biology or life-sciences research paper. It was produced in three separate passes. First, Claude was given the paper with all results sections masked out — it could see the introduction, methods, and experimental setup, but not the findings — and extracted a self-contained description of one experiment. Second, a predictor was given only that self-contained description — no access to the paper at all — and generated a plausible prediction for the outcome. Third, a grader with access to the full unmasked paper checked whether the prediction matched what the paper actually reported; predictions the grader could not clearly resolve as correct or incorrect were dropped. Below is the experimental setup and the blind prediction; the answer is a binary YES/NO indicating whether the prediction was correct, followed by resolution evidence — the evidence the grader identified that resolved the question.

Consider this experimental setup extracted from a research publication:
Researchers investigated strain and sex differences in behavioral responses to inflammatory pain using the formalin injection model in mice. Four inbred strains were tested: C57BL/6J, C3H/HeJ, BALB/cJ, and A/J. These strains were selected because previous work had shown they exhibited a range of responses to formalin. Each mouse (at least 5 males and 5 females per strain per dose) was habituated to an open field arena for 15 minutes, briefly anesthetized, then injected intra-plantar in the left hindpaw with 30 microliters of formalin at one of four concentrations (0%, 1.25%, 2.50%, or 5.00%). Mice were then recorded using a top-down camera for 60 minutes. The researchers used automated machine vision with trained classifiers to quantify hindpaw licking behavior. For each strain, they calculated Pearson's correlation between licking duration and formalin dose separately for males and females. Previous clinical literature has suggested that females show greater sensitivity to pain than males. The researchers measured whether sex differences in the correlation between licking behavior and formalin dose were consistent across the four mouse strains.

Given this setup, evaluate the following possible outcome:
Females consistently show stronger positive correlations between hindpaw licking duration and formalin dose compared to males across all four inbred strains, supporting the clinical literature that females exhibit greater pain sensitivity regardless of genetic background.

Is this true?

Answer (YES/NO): NO